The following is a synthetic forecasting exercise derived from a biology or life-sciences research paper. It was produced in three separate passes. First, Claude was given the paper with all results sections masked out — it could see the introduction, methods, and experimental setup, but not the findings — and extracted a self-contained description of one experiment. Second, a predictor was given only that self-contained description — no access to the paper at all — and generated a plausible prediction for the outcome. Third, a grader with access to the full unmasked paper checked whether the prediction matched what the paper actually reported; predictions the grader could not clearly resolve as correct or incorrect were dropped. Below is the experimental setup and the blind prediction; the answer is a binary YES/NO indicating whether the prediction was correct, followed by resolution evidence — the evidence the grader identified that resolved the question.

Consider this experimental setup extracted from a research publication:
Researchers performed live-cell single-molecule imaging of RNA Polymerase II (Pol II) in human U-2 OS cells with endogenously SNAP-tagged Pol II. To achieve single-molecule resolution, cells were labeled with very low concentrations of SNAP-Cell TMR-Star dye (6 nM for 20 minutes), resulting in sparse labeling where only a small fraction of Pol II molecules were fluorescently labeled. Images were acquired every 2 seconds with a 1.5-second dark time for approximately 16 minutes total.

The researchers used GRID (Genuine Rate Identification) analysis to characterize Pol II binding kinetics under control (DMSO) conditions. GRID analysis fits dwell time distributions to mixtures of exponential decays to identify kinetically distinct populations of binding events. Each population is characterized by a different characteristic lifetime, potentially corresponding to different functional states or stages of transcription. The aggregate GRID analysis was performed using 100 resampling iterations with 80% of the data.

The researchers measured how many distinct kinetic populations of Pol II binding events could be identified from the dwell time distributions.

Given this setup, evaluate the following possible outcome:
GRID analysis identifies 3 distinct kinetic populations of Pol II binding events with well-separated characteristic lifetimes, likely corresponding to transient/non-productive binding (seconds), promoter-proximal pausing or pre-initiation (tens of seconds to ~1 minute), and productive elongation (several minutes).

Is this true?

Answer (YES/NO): NO